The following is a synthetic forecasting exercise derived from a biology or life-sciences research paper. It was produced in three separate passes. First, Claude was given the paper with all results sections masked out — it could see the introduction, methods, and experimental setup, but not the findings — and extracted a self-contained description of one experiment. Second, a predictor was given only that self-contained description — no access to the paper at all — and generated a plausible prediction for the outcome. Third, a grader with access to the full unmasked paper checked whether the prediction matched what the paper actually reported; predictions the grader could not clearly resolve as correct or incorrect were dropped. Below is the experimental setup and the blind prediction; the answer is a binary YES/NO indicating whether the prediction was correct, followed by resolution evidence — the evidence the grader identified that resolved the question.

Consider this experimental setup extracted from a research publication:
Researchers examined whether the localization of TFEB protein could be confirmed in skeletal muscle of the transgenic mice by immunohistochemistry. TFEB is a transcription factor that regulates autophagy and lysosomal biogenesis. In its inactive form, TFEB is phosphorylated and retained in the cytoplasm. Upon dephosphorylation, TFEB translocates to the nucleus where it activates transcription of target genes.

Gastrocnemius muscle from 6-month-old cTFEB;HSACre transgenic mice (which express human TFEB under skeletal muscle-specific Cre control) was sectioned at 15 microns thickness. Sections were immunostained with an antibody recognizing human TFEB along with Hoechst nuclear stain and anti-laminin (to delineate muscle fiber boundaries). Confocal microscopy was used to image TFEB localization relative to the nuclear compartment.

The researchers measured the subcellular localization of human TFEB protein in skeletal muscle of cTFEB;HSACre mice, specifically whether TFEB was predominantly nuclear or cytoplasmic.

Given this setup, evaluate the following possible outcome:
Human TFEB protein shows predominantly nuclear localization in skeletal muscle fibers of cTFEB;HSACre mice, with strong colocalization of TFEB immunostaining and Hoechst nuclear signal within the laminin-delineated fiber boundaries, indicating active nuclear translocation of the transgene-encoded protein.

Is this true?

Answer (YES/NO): YES